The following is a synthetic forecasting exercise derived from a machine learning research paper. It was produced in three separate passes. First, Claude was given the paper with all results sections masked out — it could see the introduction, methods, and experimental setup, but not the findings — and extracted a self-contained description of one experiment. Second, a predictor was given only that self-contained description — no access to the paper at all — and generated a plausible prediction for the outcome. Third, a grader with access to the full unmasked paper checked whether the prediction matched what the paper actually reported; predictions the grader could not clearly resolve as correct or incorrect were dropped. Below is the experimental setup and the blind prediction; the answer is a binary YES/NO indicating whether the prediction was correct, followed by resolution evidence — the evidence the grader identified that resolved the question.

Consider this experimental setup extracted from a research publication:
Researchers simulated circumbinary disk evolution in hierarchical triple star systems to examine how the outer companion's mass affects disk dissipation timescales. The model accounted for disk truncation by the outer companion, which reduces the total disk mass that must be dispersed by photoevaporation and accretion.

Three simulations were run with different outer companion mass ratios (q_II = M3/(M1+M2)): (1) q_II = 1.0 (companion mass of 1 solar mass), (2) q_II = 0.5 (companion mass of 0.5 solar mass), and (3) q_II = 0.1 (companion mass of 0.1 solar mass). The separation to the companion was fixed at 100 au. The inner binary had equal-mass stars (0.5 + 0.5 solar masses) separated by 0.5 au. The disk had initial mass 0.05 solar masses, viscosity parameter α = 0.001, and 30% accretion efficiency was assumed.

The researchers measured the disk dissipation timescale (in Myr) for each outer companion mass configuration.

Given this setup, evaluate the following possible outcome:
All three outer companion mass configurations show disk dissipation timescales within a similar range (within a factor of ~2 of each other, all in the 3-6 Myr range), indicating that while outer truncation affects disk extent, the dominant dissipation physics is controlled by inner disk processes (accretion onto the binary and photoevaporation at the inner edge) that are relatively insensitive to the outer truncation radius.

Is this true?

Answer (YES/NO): YES